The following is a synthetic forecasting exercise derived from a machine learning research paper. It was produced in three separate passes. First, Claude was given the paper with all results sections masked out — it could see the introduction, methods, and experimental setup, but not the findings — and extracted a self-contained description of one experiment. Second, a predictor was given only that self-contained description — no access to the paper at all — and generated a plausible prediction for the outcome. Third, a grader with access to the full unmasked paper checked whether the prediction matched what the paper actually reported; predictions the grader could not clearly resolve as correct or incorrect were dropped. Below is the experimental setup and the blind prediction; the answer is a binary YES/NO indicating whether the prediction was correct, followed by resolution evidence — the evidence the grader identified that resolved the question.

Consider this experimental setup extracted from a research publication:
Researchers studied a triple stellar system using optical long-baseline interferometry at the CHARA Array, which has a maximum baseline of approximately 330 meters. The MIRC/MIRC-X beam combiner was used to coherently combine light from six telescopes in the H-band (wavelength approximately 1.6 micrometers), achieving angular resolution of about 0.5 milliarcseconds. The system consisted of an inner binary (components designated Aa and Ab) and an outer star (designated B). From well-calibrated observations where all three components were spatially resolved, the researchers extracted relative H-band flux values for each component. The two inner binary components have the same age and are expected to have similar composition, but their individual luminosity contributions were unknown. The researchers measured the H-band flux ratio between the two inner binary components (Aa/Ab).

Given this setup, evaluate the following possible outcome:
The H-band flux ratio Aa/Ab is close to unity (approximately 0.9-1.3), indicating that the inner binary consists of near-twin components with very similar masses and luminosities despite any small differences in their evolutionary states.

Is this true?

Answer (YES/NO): NO